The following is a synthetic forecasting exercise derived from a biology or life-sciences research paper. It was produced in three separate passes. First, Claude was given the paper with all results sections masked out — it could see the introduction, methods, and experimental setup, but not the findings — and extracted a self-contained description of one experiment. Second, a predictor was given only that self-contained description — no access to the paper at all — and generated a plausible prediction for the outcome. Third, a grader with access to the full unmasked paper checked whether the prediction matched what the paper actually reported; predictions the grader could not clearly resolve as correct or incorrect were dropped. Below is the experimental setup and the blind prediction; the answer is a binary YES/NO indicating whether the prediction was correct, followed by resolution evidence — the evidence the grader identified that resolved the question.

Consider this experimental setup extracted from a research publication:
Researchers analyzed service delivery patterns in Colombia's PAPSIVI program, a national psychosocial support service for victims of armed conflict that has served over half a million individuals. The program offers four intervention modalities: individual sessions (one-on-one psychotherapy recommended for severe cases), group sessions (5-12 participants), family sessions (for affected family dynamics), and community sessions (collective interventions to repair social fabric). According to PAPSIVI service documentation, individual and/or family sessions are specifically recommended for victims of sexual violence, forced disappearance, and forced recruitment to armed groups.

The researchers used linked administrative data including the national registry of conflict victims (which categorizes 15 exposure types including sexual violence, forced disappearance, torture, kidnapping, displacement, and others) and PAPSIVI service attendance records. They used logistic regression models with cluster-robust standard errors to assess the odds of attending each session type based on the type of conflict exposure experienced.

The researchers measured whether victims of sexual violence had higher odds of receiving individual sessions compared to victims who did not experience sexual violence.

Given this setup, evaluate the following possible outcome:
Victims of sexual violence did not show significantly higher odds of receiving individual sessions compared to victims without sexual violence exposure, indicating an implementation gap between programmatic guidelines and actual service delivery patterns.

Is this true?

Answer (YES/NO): NO